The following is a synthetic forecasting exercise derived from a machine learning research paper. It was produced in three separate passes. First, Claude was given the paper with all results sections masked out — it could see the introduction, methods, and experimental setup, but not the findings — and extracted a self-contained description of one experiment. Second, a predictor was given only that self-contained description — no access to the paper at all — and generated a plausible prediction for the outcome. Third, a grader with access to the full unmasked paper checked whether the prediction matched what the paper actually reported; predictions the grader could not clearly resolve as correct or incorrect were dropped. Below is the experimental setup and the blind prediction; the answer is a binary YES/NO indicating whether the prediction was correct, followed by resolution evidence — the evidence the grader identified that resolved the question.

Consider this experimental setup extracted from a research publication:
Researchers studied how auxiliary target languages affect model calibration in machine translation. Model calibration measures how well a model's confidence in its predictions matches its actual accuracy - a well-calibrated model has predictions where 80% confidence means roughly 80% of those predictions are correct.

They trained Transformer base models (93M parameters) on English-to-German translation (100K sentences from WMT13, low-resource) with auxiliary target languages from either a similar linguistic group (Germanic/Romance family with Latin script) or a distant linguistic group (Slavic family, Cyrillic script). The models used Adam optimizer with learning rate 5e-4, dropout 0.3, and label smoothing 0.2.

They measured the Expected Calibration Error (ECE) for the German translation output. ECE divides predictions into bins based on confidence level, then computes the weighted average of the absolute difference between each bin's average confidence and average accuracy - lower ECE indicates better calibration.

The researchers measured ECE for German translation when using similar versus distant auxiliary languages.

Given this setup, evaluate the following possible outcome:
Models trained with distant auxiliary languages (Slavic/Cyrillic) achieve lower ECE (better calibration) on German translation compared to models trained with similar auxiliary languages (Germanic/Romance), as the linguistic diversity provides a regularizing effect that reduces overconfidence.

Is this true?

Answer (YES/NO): NO